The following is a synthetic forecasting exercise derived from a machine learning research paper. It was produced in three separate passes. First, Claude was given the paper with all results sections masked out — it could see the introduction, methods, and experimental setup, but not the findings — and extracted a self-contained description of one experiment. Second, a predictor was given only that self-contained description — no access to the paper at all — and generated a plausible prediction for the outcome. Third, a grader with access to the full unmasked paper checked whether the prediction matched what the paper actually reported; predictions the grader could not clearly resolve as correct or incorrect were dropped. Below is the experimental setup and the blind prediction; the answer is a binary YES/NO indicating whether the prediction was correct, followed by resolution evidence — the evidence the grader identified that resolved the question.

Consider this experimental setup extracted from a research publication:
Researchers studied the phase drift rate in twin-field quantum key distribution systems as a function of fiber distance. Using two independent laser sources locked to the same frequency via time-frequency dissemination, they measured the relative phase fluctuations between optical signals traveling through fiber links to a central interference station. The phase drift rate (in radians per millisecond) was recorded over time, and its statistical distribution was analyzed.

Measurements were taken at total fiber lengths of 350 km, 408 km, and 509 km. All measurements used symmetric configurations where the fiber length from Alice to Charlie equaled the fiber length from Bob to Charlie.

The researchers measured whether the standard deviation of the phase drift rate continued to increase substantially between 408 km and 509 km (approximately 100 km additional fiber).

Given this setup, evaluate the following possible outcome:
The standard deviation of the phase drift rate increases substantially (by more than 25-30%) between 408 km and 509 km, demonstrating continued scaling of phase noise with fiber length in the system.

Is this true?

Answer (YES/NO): NO